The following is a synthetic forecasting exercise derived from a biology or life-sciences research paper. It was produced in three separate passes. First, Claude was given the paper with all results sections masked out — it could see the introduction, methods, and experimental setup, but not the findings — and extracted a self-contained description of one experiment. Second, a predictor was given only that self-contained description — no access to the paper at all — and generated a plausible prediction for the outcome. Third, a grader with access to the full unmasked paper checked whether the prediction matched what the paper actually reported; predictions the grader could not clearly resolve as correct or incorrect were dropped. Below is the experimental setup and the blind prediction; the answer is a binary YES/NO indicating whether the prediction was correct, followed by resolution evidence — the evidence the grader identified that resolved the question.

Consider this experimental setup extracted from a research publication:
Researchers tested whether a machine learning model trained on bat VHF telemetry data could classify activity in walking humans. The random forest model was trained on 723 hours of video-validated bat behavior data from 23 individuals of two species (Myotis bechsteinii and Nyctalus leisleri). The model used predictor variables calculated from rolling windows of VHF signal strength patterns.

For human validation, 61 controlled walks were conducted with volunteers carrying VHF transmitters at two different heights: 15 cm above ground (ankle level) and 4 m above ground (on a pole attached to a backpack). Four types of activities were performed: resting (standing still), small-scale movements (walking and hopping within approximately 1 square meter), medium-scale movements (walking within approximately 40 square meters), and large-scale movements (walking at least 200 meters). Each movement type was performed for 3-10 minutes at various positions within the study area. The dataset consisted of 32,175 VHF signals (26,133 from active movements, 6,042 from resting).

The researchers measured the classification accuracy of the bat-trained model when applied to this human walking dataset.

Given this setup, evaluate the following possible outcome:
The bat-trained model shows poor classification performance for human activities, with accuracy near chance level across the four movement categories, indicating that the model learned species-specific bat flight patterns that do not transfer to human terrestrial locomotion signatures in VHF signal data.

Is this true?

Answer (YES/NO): NO